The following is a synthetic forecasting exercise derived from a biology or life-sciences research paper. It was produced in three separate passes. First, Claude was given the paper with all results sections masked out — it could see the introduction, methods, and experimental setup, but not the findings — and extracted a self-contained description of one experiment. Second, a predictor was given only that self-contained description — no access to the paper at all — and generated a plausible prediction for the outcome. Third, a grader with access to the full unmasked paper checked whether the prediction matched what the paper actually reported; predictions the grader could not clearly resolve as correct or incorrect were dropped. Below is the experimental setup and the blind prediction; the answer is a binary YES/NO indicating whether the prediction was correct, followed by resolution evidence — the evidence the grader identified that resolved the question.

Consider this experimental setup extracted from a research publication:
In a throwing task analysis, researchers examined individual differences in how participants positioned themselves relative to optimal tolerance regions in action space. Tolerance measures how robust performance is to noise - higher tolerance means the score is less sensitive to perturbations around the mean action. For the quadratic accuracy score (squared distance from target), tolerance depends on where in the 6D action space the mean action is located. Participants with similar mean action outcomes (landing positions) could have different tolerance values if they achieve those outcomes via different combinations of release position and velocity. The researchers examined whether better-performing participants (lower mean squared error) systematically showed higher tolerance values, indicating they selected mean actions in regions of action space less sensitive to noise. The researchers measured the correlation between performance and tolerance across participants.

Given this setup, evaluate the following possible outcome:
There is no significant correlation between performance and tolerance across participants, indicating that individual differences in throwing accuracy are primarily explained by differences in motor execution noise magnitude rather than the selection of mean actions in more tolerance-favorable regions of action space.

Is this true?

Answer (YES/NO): NO